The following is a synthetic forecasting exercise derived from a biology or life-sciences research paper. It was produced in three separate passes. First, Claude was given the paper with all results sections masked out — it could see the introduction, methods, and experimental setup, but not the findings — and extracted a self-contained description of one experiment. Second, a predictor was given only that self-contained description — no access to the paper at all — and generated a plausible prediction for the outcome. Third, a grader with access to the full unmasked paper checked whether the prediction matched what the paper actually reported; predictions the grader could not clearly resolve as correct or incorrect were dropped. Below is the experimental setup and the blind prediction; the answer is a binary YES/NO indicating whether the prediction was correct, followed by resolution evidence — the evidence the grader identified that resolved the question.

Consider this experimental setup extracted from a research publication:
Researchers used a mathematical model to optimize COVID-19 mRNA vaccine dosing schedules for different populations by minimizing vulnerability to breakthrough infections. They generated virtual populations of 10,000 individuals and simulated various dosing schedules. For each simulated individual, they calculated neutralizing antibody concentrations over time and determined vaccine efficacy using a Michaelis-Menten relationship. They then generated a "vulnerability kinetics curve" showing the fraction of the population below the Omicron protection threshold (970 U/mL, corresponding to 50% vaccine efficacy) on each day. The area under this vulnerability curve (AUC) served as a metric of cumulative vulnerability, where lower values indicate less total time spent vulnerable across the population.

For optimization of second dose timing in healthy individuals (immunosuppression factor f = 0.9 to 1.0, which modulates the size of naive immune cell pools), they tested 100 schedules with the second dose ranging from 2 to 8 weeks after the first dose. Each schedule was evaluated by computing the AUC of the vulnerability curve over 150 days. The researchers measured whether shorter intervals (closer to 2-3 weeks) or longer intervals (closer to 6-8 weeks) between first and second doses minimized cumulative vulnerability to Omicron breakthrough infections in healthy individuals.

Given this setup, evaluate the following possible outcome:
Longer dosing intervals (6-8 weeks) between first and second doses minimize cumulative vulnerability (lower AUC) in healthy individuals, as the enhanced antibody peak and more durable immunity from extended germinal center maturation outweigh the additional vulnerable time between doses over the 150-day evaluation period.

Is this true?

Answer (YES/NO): NO